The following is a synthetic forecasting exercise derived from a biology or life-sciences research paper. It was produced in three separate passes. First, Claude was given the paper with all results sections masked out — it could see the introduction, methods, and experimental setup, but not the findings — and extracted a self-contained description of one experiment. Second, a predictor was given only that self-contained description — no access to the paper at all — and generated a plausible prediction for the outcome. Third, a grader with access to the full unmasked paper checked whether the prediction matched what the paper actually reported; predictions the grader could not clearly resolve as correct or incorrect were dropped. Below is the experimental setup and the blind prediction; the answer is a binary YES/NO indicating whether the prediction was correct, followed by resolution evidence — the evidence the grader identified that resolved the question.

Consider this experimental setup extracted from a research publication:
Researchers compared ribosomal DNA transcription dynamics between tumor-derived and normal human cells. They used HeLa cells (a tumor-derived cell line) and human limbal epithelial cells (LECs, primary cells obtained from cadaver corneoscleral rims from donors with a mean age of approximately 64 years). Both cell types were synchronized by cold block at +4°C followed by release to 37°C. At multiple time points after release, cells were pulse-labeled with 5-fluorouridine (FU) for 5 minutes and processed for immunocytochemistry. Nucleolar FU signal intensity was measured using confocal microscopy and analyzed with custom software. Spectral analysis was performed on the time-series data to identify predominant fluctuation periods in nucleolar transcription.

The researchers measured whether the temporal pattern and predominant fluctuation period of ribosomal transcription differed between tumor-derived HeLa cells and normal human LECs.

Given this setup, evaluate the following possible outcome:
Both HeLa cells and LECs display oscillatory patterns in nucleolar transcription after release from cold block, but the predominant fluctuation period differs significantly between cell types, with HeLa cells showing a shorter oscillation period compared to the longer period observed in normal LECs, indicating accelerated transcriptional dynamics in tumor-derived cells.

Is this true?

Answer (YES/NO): NO